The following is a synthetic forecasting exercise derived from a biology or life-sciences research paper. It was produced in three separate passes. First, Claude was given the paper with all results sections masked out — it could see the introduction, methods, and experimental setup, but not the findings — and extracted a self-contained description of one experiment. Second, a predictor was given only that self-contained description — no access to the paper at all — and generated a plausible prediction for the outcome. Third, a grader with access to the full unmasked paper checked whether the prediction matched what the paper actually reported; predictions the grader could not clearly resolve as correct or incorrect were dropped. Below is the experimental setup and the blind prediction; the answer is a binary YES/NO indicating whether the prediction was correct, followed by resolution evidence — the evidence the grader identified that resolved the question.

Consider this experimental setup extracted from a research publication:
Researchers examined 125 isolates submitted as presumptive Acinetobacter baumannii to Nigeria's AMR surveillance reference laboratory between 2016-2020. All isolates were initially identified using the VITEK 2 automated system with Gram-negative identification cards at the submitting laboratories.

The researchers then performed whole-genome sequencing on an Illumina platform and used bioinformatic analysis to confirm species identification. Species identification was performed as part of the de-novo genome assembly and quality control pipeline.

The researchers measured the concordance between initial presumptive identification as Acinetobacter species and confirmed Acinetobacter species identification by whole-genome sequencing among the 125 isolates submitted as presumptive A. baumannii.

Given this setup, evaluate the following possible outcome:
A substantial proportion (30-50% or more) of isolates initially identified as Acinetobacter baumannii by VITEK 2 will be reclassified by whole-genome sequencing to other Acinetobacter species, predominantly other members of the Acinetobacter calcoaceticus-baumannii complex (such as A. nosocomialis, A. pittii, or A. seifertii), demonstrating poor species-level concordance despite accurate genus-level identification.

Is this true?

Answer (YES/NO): NO